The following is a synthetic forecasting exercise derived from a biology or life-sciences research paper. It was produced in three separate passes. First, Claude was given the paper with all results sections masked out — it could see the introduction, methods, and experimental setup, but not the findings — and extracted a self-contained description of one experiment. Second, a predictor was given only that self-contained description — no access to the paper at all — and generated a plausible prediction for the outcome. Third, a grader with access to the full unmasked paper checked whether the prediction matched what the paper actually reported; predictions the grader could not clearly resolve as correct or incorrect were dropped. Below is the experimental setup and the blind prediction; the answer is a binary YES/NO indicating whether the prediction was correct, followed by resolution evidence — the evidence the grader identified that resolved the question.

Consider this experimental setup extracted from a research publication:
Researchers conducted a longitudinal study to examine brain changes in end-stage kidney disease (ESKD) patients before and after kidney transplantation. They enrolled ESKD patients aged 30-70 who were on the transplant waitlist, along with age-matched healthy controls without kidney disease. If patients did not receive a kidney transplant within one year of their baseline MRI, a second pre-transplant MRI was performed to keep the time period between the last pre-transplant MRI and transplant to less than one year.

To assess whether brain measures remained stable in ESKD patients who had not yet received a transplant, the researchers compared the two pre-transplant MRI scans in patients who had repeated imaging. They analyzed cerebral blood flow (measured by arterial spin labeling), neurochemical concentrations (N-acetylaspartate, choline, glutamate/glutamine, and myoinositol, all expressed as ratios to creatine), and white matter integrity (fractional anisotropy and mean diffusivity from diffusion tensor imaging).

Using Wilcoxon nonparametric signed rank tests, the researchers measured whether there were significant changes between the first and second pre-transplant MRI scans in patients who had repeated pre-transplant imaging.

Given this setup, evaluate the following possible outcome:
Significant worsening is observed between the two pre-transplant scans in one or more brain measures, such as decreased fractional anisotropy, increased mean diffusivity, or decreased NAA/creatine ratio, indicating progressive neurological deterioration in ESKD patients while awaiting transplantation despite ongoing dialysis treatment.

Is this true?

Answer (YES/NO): NO